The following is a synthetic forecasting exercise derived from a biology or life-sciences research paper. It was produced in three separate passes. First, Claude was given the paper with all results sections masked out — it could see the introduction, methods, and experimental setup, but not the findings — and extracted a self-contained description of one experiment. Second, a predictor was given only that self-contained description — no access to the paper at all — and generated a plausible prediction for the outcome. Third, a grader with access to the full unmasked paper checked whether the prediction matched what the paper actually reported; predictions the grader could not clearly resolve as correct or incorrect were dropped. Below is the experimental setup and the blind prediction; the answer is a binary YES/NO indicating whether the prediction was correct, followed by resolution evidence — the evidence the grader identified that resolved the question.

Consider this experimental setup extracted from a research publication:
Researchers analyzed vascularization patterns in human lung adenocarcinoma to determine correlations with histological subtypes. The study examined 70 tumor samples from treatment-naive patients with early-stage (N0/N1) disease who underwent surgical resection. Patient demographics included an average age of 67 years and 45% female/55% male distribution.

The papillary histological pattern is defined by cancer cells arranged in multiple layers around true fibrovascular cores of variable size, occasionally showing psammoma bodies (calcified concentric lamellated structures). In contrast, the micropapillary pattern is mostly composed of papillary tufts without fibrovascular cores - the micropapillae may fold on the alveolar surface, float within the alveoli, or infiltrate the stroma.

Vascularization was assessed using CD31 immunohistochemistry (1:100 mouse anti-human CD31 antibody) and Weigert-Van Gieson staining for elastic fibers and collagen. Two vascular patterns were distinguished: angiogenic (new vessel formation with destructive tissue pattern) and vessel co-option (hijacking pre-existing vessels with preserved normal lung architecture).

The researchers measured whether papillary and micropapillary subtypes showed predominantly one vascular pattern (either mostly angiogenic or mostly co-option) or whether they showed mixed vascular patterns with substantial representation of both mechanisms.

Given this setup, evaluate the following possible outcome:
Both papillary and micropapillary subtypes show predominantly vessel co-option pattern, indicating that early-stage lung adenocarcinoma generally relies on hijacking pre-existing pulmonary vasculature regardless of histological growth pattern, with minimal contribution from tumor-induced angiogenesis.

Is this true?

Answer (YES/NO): NO